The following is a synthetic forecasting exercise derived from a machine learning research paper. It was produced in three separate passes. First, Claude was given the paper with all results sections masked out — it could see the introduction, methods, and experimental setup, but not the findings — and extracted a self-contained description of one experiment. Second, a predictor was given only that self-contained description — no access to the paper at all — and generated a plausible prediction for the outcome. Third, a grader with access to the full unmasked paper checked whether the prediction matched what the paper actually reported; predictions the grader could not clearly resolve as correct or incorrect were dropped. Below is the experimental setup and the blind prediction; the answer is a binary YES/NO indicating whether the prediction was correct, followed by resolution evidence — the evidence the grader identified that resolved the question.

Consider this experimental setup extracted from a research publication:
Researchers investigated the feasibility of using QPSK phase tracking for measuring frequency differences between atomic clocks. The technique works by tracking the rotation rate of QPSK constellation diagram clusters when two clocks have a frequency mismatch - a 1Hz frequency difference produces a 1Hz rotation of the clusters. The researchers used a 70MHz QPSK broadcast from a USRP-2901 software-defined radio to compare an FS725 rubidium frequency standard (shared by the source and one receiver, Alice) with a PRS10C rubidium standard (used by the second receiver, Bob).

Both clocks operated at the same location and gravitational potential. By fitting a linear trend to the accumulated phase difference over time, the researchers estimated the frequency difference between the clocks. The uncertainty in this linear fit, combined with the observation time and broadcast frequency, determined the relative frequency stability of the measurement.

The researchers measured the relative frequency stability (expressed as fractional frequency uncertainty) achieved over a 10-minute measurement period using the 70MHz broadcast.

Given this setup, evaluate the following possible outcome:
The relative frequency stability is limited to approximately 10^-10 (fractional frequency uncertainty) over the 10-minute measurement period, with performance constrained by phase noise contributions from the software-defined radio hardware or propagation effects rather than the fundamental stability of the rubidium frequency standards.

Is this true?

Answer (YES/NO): NO